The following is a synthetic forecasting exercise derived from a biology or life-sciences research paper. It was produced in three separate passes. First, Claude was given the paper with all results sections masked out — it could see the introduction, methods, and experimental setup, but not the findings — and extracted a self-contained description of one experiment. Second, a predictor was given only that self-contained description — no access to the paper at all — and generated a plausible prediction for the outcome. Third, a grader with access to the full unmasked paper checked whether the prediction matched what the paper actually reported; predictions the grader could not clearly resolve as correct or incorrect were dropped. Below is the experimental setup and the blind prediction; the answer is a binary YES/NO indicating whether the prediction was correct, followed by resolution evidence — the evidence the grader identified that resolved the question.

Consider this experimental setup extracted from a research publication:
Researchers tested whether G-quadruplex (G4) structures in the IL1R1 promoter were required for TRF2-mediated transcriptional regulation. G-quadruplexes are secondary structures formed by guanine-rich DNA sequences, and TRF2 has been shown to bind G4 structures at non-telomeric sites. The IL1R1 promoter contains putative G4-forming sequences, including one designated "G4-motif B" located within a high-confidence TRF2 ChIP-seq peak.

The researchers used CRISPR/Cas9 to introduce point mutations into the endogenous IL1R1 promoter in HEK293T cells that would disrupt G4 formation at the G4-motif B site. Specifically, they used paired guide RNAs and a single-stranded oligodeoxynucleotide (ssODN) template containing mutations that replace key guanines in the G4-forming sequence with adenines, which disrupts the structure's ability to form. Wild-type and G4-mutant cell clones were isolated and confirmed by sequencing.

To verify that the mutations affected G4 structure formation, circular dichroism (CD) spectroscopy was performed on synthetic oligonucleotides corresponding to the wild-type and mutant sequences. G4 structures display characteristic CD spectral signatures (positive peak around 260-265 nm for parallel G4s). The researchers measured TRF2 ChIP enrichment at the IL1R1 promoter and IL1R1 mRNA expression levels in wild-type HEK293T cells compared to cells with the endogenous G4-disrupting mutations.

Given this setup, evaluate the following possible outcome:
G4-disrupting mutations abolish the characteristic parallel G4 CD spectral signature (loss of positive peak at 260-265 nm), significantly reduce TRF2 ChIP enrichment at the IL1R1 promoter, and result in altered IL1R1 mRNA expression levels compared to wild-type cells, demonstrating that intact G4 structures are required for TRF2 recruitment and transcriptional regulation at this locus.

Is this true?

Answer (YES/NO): YES